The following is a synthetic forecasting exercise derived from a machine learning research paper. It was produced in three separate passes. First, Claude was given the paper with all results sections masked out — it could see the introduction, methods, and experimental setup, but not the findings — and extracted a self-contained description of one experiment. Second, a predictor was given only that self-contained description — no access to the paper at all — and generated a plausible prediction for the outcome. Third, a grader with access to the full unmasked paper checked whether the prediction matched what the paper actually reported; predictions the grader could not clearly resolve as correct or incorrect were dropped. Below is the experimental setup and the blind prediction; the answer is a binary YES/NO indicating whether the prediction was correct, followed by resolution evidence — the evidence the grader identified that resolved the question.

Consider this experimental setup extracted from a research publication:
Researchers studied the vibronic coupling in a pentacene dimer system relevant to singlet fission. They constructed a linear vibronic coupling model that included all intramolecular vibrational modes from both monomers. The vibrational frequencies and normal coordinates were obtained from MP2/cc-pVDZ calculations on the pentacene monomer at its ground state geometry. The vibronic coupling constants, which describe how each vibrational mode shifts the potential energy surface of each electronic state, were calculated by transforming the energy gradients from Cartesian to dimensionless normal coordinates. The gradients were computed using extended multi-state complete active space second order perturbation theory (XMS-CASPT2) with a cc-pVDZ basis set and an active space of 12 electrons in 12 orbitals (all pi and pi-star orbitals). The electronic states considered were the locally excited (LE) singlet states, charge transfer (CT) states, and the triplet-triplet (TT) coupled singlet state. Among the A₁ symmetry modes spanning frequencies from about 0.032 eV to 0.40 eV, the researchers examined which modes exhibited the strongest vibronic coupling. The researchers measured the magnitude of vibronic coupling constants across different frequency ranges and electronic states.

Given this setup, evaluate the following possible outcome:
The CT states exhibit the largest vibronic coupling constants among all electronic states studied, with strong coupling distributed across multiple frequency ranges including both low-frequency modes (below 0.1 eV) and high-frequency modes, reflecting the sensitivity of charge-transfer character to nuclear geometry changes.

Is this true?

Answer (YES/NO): NO